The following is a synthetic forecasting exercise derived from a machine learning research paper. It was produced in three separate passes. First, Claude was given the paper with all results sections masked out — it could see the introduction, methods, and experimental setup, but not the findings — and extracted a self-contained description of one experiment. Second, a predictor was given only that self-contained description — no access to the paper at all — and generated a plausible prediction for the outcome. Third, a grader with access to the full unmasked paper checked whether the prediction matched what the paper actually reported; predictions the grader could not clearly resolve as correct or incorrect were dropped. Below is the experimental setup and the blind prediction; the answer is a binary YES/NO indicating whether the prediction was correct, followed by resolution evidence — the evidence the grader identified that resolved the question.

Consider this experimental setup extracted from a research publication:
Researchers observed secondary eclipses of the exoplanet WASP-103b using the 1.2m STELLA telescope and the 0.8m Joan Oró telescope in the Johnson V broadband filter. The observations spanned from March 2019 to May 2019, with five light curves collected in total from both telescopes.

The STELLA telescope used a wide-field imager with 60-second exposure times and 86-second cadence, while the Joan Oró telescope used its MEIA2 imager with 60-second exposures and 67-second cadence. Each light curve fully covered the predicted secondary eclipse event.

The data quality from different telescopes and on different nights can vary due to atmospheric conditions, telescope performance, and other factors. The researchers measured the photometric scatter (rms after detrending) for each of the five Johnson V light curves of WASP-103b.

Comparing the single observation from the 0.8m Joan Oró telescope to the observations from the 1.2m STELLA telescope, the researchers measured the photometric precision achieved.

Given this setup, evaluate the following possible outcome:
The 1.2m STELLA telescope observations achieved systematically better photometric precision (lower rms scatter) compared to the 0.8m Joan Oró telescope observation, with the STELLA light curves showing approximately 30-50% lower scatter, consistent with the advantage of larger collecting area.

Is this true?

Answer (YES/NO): YES